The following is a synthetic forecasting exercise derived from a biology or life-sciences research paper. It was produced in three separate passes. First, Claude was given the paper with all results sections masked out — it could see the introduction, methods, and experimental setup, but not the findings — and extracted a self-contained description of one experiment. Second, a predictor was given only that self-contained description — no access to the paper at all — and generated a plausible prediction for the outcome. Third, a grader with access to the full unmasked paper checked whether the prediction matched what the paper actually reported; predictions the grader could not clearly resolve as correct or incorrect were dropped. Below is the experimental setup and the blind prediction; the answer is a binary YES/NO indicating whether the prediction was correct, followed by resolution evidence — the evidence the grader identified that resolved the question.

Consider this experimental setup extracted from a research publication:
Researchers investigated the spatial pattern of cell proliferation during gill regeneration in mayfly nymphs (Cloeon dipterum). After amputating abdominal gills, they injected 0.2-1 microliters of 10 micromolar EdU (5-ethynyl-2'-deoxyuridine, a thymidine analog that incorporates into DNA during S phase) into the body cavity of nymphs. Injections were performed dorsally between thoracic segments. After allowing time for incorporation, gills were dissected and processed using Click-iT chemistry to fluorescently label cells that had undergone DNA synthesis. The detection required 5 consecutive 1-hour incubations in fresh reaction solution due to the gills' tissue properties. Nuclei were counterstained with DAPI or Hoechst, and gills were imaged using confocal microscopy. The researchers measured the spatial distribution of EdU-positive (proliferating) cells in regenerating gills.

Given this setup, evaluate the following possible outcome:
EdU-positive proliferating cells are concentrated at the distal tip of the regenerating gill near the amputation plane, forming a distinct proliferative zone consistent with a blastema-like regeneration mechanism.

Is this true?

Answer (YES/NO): NO